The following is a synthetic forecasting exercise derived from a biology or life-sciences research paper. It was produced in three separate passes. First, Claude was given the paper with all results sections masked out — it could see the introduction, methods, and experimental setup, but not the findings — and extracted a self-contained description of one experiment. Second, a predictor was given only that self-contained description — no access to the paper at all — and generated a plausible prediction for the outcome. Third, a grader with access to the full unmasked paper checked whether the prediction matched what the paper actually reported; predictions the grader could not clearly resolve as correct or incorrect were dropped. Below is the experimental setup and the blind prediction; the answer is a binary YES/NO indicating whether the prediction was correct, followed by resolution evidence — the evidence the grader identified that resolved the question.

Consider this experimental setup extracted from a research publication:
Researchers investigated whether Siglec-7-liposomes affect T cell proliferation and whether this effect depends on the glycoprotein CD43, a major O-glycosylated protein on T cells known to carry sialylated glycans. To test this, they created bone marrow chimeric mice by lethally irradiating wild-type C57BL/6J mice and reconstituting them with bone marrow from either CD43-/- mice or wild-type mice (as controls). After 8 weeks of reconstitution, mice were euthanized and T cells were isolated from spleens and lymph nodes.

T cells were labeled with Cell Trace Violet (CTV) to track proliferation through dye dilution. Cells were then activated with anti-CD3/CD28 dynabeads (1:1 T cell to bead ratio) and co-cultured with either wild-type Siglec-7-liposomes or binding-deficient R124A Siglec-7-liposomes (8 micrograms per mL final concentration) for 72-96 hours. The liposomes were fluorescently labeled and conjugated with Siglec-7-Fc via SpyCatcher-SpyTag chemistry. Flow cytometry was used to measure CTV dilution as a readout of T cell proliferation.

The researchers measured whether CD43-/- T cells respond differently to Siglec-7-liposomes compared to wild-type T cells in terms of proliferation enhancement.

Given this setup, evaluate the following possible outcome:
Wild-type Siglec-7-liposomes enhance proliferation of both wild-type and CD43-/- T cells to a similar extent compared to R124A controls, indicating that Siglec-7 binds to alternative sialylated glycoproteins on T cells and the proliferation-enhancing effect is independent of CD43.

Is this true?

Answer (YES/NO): YES